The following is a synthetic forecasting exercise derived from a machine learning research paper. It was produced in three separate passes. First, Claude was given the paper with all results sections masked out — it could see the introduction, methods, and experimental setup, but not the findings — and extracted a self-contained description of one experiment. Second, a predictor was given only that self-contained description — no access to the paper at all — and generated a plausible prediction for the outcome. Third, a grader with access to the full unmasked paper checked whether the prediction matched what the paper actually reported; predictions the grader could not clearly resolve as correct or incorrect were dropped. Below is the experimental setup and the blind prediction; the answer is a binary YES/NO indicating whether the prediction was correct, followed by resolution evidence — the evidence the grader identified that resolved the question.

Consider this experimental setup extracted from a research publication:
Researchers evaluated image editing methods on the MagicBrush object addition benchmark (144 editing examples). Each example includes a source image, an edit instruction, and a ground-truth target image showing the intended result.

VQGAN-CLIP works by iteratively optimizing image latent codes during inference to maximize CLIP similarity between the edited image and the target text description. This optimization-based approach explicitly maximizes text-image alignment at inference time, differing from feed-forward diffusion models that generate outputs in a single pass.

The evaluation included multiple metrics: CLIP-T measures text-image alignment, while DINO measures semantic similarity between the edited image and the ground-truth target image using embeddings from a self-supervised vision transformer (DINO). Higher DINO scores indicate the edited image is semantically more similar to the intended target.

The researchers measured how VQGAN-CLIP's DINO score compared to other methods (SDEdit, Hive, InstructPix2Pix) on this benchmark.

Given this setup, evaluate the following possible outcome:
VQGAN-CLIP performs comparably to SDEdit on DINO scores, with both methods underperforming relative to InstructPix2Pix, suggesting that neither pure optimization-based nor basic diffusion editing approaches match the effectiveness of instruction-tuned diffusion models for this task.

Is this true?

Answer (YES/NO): NO